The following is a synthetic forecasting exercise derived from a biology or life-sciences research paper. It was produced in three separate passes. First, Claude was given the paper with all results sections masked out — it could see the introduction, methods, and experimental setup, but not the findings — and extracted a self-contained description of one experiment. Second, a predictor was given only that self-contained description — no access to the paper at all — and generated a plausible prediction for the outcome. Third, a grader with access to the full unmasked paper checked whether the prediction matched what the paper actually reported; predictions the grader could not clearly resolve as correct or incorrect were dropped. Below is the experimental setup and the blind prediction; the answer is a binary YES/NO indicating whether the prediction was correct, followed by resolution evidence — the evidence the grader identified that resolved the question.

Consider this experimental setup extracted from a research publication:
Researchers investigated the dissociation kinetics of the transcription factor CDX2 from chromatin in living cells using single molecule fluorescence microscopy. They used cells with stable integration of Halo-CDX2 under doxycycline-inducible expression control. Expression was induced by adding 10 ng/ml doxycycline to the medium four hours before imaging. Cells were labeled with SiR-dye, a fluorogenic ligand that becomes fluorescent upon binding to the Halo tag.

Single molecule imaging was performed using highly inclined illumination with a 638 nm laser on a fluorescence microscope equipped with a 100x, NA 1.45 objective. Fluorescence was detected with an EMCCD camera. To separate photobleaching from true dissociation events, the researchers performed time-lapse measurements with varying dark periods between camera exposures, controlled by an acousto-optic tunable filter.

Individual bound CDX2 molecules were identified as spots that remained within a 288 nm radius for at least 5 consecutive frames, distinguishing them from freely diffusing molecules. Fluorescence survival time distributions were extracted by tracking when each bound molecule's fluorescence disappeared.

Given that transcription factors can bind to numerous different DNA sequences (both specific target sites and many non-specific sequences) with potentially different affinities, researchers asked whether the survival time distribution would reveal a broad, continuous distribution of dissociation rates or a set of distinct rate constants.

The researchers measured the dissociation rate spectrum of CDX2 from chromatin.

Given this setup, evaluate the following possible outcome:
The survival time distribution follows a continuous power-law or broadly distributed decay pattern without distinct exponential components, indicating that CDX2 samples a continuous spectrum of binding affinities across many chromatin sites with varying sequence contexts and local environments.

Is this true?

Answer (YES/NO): NO